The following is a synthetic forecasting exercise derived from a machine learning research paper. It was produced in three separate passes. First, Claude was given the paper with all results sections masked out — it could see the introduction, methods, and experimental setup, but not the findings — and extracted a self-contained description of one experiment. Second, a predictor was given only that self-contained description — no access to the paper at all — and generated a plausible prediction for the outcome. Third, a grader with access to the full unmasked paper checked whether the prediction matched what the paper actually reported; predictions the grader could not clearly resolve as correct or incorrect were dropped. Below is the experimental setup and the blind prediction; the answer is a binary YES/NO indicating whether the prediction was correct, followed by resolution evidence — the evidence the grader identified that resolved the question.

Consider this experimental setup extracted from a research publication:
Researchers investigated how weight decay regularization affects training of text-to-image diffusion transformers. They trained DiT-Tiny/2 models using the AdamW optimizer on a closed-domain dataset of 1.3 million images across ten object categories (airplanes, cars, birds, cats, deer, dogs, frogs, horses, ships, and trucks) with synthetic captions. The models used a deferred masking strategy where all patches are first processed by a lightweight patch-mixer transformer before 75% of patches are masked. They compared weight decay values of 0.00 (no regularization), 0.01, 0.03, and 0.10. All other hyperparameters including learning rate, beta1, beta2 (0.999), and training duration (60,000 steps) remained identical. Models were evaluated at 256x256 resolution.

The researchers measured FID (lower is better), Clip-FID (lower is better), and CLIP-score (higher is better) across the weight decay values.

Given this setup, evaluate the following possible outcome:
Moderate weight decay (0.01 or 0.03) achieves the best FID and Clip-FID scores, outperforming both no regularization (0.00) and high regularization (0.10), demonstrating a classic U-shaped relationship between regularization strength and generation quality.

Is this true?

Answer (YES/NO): NO